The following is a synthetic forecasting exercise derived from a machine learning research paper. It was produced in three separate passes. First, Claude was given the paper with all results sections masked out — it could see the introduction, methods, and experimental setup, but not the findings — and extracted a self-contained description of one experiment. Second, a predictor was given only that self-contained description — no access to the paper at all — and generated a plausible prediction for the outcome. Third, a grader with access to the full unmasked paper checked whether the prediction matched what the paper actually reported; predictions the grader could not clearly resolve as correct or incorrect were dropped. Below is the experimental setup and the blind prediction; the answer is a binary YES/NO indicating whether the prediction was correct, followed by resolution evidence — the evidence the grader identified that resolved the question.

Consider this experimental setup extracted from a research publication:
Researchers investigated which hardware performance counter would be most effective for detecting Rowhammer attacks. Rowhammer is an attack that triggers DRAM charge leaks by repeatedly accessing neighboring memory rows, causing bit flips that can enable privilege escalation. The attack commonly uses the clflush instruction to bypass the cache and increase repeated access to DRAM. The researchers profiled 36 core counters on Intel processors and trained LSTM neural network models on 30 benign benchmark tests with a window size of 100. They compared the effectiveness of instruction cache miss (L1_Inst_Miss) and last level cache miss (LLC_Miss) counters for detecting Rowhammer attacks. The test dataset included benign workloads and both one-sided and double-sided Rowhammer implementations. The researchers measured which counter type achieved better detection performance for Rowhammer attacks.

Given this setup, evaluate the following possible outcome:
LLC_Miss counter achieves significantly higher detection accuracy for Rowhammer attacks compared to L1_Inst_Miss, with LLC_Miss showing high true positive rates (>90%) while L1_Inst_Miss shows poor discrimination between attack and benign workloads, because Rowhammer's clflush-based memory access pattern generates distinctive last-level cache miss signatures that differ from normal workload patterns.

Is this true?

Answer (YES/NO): NO